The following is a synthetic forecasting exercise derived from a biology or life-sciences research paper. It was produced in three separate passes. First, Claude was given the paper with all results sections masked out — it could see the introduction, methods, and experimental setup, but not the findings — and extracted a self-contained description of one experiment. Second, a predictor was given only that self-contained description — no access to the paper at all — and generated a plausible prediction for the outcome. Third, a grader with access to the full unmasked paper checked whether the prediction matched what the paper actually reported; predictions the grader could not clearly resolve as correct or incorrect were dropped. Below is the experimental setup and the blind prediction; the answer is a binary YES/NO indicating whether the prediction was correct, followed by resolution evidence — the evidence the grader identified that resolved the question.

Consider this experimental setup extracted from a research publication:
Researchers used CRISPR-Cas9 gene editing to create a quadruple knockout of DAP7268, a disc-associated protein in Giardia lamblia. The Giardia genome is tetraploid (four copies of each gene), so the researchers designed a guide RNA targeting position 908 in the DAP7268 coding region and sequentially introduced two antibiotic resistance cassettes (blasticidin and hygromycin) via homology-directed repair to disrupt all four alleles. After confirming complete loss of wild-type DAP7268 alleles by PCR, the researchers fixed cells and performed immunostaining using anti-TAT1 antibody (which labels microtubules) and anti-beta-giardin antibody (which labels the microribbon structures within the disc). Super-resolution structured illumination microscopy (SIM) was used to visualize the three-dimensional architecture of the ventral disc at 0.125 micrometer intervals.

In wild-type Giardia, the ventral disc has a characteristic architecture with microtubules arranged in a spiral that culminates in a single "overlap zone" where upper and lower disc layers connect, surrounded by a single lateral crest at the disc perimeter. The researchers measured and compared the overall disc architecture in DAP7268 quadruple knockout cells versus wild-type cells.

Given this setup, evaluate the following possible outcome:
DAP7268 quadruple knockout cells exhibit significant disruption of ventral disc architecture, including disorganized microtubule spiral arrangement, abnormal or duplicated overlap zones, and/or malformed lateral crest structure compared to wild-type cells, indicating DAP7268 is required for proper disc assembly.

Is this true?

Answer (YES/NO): YES